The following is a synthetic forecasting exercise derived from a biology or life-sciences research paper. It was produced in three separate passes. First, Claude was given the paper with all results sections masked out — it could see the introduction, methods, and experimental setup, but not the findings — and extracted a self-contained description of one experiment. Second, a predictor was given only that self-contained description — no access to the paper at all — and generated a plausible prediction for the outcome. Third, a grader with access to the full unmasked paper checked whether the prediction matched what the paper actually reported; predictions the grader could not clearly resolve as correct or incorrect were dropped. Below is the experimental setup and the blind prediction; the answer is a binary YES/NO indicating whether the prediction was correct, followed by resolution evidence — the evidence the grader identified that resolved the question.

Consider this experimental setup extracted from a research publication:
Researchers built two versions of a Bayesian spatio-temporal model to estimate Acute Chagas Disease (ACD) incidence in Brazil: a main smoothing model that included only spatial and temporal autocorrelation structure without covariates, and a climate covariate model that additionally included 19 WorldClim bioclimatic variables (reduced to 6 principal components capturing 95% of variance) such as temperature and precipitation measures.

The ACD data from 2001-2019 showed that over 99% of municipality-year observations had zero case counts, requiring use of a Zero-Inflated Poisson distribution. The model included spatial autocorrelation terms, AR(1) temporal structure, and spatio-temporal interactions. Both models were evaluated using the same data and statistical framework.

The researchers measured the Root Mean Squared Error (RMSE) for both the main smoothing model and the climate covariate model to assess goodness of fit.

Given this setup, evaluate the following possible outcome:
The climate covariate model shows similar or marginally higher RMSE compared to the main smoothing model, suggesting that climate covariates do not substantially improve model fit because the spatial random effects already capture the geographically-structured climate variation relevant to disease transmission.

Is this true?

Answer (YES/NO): YES